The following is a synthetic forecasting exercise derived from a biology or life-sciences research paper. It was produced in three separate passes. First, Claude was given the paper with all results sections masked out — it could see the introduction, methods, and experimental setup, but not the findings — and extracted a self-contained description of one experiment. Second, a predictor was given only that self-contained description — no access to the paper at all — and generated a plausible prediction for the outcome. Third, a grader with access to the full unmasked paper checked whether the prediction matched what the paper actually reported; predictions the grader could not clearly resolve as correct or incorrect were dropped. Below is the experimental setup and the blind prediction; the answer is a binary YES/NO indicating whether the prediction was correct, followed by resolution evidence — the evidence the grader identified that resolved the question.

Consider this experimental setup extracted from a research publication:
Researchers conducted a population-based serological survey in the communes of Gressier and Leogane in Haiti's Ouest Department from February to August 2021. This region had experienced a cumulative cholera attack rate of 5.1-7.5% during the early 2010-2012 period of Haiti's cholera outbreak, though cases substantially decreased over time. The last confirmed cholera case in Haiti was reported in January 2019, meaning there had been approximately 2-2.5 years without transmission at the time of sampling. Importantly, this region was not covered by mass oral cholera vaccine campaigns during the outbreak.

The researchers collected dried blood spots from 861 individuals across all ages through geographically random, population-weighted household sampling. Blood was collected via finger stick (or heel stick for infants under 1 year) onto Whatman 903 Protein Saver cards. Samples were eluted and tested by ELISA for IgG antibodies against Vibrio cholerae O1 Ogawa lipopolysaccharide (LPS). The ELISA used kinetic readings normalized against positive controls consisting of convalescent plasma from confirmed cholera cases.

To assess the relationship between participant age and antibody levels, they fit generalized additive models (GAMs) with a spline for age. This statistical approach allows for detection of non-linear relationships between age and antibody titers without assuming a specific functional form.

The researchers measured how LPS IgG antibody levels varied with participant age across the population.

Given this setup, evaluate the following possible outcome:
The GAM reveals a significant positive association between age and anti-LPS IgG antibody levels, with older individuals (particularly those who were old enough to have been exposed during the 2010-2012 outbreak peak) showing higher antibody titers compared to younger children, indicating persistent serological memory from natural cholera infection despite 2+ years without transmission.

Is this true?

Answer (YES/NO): NO